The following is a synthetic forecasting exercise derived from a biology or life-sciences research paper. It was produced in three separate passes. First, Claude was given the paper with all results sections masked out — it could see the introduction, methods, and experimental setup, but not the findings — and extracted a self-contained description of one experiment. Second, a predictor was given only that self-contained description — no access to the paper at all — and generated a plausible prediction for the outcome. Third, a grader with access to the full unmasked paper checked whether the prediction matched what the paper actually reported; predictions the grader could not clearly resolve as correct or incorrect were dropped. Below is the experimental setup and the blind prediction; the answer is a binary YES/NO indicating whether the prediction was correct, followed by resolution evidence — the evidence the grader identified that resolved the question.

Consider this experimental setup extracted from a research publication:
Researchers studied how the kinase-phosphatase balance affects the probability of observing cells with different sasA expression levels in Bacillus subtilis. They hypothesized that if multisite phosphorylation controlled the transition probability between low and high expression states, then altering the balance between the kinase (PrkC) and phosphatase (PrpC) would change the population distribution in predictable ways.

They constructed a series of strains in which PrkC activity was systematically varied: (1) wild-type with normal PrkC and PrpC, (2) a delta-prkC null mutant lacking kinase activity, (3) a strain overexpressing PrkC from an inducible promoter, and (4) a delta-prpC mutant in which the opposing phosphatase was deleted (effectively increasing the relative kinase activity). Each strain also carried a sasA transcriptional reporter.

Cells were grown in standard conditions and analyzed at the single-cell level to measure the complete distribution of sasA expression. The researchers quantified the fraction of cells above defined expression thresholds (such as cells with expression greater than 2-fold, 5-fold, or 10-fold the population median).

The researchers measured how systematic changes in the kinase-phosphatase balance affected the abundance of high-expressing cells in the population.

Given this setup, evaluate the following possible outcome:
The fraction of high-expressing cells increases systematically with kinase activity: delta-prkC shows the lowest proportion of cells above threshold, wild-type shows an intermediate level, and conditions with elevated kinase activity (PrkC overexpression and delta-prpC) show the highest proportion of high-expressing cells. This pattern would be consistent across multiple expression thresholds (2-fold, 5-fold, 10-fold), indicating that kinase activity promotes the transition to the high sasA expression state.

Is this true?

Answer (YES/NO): NO